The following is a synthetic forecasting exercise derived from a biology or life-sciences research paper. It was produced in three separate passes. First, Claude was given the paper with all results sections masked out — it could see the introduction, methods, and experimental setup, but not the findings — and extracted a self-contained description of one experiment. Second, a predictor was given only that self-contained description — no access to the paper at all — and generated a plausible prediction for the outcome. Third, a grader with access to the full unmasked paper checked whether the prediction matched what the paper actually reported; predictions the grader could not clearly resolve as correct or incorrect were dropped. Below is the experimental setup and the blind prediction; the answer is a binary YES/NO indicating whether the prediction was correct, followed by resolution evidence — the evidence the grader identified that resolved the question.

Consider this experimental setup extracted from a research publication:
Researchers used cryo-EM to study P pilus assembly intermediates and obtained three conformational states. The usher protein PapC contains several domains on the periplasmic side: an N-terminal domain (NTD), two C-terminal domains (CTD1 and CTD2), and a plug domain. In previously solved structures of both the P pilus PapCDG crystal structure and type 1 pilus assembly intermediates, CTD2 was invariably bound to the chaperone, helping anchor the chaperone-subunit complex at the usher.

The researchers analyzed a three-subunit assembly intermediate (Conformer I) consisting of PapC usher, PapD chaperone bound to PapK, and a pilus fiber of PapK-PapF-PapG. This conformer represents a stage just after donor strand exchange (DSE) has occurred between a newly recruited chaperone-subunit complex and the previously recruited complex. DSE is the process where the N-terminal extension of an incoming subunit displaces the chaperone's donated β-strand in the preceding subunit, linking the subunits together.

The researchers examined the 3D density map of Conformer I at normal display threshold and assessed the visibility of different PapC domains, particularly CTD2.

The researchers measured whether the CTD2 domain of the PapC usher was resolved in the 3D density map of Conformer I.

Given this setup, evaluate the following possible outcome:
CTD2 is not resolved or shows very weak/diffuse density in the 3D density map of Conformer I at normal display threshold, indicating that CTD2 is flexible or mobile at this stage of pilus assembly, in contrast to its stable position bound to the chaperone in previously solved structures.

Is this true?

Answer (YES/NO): YES